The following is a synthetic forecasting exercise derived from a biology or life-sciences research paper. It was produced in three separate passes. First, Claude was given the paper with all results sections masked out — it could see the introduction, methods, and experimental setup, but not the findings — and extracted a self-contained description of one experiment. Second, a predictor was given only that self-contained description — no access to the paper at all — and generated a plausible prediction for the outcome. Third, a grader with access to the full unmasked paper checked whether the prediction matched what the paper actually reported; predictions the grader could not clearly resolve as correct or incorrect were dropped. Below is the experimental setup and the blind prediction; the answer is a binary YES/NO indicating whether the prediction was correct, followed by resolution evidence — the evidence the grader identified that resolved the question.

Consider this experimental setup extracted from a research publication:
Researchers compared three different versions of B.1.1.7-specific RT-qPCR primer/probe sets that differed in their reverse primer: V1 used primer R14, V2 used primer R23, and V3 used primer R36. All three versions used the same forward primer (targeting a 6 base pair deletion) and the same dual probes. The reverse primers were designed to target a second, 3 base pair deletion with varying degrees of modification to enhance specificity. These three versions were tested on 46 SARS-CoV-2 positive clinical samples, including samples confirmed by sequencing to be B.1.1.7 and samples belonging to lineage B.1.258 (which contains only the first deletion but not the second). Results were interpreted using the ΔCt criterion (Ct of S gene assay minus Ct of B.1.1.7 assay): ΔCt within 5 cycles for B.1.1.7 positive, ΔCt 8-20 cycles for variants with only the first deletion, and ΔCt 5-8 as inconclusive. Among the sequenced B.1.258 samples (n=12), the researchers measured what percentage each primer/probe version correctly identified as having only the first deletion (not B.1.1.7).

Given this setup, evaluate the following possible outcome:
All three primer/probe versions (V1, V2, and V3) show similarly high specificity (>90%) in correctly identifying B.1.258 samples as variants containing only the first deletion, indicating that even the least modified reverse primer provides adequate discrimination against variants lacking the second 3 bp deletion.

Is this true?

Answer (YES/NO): NO